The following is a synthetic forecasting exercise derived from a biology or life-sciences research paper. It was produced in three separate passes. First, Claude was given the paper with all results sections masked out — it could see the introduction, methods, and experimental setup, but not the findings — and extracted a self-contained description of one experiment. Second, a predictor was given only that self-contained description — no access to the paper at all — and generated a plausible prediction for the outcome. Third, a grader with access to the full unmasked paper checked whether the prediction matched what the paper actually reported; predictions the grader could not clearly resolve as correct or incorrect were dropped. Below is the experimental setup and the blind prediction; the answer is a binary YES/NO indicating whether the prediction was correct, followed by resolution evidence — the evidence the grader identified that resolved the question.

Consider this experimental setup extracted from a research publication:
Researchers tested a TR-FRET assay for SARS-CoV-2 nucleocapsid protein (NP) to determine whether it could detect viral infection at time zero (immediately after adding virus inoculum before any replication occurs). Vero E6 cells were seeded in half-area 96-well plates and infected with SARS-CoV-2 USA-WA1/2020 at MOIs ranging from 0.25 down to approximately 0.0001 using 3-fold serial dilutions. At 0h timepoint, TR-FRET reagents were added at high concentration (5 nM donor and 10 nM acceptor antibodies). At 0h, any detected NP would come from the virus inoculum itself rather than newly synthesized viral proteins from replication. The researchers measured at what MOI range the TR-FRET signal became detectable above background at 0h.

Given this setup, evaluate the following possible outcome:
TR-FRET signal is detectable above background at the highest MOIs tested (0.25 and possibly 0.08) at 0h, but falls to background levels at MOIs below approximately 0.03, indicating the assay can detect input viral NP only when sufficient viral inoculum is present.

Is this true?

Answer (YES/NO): NO